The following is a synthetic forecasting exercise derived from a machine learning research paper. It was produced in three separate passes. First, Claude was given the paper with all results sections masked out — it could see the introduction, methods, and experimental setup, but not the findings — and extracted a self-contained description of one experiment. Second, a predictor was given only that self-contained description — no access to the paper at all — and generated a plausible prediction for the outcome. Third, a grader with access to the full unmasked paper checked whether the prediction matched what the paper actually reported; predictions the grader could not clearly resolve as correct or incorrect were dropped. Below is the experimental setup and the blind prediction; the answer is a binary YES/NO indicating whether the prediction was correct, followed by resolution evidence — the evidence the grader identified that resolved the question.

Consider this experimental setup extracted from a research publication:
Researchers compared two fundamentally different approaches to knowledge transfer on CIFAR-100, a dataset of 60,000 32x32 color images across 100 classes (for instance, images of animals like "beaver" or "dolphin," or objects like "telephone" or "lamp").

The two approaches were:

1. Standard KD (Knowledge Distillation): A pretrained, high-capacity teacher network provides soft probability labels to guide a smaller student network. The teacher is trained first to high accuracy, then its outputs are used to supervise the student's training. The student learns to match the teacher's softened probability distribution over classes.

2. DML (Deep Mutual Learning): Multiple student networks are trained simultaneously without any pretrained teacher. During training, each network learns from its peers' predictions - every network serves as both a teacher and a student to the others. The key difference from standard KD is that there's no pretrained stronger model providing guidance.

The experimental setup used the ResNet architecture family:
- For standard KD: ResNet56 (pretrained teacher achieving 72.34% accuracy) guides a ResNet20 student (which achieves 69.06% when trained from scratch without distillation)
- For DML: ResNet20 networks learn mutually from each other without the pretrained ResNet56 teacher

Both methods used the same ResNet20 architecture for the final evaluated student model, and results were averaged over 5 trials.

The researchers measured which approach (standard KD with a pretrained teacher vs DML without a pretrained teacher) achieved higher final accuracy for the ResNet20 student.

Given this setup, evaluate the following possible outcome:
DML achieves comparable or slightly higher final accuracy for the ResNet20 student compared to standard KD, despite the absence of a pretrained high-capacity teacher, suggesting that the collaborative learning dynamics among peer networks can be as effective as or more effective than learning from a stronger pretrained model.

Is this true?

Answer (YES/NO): NO